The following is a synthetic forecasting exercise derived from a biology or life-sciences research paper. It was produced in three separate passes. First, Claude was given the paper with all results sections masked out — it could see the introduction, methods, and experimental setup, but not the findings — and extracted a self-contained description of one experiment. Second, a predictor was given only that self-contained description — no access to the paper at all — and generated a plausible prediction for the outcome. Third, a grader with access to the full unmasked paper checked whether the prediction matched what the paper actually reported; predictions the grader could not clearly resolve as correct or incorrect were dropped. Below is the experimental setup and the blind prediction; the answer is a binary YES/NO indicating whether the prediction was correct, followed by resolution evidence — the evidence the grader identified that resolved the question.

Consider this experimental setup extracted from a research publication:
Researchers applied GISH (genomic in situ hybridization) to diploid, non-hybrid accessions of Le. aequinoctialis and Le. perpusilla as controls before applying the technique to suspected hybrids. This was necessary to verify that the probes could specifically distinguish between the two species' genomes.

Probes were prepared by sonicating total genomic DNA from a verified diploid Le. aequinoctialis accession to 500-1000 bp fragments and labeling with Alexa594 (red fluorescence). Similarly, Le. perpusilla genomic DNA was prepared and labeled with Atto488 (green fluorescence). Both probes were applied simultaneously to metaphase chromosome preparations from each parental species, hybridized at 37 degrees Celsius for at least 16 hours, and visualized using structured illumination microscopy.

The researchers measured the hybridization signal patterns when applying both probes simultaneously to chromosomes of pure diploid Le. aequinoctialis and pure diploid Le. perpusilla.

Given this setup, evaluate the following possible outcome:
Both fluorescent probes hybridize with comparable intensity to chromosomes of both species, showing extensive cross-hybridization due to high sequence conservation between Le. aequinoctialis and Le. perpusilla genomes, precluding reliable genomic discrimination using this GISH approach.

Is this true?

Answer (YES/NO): NO